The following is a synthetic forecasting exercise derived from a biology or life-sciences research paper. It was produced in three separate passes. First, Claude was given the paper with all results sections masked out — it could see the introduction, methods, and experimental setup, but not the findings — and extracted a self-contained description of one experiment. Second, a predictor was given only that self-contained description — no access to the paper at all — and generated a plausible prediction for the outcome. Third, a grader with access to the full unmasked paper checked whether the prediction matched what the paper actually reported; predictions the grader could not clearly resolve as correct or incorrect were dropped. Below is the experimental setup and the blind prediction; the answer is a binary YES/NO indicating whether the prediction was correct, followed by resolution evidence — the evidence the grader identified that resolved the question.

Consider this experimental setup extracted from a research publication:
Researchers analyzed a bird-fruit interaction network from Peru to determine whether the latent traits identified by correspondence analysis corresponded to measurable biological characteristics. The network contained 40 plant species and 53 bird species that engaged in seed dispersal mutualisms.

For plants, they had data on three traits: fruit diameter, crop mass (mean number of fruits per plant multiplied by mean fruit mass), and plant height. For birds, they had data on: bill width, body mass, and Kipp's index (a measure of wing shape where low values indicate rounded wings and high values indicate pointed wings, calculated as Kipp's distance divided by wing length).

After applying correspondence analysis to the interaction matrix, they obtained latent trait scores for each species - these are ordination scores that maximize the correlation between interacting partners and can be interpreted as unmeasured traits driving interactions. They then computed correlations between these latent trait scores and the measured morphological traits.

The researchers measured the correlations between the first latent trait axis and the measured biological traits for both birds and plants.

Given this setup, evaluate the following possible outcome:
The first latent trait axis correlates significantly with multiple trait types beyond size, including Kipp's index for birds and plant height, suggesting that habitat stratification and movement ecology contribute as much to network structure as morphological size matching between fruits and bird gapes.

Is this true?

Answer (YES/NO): NO